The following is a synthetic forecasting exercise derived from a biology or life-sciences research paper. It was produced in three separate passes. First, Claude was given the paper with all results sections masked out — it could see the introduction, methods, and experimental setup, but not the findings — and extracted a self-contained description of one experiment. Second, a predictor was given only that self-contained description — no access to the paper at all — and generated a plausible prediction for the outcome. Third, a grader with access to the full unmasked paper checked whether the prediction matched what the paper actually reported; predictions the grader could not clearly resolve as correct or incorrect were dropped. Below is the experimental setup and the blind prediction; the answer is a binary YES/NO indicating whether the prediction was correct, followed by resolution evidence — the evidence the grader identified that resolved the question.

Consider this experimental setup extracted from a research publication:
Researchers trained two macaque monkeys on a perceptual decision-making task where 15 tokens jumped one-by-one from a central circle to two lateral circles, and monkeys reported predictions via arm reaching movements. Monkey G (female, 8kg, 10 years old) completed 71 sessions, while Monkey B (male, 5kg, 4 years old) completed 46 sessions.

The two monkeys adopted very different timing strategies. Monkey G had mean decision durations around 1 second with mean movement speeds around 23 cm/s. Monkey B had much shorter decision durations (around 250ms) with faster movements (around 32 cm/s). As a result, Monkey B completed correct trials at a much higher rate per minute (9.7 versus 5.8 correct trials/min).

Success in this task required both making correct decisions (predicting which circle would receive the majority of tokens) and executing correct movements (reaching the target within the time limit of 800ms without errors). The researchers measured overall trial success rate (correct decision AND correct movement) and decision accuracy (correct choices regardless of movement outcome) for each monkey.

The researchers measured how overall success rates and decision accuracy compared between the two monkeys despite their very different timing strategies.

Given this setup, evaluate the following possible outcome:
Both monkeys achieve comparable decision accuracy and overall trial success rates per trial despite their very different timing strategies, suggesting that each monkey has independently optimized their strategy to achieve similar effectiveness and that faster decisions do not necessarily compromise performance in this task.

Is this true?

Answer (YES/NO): YES